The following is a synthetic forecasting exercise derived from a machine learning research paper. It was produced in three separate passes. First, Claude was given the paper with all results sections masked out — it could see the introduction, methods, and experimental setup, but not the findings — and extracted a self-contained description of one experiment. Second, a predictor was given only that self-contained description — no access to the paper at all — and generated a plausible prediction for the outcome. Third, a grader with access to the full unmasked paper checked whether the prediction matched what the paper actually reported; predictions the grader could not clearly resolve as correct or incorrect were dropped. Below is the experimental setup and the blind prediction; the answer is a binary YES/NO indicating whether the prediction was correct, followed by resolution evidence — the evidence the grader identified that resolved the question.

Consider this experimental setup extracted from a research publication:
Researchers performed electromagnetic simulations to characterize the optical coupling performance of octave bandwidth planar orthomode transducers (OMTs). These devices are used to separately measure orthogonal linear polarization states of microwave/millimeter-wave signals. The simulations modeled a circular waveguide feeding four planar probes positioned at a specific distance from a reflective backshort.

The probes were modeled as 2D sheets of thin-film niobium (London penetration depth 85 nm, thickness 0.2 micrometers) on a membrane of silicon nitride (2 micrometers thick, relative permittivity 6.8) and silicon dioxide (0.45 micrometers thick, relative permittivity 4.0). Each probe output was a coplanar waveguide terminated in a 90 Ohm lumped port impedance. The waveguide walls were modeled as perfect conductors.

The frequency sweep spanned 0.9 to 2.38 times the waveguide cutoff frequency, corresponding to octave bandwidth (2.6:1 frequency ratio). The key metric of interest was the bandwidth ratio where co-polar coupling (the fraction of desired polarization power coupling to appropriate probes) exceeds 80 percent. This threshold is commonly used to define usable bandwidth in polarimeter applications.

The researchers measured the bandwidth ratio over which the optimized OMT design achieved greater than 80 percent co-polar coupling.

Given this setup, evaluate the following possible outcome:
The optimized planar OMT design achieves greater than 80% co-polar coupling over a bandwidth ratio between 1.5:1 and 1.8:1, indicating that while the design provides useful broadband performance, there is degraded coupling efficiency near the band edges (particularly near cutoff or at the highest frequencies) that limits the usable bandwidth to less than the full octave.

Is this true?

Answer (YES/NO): NO